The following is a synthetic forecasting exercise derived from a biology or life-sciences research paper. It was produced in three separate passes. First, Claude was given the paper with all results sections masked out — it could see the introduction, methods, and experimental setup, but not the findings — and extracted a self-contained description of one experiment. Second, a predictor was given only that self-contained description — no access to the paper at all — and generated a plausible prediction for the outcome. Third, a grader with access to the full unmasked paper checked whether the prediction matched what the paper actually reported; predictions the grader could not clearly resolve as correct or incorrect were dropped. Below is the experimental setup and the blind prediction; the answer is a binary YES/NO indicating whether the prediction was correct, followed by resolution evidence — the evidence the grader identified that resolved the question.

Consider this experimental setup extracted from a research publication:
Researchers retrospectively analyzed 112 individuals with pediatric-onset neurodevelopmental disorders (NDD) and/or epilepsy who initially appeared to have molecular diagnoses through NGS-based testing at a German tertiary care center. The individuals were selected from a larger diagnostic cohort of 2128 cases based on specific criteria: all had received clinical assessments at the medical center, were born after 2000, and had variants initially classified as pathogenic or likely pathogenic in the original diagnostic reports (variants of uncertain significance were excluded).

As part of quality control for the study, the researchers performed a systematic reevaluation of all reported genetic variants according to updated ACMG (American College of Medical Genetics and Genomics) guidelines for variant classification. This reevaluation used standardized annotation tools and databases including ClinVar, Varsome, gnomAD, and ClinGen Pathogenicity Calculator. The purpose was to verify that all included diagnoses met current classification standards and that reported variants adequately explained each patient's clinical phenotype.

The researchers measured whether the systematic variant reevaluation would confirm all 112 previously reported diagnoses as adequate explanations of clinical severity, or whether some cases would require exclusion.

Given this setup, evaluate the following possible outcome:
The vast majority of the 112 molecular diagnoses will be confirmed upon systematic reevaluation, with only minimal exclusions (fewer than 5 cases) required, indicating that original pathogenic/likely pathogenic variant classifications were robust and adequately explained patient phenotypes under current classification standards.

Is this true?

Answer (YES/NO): YES